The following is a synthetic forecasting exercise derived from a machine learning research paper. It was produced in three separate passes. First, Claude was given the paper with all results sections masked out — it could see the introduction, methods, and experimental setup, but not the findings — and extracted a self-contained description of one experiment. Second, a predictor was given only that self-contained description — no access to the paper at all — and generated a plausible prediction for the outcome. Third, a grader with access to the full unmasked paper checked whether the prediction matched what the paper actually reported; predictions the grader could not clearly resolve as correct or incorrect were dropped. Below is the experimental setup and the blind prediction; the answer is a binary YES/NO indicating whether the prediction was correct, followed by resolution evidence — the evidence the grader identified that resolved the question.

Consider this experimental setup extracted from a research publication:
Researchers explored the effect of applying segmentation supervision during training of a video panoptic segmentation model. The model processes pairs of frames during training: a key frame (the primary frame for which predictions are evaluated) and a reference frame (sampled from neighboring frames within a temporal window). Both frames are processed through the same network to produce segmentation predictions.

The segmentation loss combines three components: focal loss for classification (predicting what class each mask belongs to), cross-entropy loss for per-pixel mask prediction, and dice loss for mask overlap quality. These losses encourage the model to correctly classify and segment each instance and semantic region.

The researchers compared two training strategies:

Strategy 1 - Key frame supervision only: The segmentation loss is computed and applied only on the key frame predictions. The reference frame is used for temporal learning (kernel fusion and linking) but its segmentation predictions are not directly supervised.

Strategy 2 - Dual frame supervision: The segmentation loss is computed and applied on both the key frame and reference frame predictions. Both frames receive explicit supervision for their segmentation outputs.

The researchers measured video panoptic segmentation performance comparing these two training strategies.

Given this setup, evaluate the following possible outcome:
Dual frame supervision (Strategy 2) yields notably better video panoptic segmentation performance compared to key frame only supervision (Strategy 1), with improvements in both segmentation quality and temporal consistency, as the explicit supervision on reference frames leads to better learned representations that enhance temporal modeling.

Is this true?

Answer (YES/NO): NO